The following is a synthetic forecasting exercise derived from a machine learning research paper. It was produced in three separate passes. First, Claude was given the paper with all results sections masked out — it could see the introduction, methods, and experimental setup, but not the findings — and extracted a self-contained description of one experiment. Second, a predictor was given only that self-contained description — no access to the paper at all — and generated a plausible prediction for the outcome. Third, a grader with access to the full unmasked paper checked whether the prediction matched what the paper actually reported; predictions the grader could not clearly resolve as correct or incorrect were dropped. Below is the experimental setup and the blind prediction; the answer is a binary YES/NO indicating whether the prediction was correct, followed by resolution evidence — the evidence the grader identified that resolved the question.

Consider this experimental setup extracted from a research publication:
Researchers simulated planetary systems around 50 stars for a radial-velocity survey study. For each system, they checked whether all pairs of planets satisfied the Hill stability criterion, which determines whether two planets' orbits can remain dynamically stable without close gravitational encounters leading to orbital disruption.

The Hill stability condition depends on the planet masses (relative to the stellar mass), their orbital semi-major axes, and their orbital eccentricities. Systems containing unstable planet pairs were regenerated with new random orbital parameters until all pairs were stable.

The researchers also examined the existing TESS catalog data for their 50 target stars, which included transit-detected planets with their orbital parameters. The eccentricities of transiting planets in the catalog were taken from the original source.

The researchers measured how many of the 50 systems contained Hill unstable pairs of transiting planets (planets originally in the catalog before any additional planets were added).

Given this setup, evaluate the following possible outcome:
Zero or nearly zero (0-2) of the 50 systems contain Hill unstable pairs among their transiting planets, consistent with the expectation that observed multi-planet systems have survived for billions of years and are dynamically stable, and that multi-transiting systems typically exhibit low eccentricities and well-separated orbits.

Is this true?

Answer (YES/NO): YES